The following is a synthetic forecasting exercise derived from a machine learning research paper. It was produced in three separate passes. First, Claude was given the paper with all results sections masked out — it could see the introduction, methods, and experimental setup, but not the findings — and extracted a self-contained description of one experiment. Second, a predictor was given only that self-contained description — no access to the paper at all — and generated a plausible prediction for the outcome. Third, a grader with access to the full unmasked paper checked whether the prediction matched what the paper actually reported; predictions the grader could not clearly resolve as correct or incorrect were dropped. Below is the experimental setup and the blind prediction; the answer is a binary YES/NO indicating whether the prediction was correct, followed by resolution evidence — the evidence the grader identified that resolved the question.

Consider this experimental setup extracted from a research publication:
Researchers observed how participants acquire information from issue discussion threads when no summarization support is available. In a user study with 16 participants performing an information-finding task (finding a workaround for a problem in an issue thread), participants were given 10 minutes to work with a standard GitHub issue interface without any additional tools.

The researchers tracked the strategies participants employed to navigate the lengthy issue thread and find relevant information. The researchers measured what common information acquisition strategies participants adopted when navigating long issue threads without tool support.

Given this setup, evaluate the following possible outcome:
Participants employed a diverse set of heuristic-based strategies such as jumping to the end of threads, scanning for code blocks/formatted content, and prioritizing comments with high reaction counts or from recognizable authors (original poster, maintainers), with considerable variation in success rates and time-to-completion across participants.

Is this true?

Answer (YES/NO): NO